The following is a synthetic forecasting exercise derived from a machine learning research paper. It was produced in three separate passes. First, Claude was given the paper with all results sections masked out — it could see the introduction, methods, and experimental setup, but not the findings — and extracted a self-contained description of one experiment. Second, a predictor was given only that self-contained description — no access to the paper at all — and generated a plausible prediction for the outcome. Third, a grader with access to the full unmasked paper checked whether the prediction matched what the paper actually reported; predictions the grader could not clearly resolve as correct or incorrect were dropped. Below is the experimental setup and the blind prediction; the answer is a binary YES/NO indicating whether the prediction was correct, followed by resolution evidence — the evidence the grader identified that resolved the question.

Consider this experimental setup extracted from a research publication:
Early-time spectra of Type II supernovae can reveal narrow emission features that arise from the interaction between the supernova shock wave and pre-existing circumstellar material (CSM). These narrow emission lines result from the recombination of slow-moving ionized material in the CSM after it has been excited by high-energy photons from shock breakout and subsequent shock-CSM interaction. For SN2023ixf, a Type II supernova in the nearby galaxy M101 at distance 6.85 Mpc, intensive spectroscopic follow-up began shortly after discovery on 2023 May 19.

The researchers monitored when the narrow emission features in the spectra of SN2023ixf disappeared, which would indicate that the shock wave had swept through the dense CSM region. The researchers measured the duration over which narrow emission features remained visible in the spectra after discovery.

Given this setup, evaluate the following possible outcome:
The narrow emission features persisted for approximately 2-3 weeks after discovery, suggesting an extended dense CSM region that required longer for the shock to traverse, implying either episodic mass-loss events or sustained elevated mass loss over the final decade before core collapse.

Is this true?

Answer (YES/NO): NO